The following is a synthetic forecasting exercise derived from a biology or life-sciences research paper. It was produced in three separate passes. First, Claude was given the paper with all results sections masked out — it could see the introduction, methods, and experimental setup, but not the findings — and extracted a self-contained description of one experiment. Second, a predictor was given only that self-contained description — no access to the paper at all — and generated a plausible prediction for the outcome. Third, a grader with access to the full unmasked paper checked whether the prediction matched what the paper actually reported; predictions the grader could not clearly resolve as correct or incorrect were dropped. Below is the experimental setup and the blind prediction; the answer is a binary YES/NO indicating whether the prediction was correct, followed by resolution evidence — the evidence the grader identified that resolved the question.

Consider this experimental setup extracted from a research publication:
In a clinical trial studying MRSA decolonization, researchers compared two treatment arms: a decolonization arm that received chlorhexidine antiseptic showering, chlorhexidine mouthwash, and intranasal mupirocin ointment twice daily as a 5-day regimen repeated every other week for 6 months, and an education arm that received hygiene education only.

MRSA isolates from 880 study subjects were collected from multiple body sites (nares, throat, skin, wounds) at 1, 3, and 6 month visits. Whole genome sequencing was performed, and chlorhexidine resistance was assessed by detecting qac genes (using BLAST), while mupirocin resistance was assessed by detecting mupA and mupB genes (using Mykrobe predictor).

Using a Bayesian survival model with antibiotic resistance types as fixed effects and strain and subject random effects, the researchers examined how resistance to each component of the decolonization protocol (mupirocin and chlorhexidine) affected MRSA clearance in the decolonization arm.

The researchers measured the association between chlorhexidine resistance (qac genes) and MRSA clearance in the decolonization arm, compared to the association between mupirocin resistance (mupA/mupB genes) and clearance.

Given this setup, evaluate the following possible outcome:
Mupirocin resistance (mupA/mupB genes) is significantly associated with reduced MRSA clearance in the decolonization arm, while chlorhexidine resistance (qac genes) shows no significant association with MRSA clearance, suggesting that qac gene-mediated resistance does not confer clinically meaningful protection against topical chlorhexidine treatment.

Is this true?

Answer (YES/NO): YES